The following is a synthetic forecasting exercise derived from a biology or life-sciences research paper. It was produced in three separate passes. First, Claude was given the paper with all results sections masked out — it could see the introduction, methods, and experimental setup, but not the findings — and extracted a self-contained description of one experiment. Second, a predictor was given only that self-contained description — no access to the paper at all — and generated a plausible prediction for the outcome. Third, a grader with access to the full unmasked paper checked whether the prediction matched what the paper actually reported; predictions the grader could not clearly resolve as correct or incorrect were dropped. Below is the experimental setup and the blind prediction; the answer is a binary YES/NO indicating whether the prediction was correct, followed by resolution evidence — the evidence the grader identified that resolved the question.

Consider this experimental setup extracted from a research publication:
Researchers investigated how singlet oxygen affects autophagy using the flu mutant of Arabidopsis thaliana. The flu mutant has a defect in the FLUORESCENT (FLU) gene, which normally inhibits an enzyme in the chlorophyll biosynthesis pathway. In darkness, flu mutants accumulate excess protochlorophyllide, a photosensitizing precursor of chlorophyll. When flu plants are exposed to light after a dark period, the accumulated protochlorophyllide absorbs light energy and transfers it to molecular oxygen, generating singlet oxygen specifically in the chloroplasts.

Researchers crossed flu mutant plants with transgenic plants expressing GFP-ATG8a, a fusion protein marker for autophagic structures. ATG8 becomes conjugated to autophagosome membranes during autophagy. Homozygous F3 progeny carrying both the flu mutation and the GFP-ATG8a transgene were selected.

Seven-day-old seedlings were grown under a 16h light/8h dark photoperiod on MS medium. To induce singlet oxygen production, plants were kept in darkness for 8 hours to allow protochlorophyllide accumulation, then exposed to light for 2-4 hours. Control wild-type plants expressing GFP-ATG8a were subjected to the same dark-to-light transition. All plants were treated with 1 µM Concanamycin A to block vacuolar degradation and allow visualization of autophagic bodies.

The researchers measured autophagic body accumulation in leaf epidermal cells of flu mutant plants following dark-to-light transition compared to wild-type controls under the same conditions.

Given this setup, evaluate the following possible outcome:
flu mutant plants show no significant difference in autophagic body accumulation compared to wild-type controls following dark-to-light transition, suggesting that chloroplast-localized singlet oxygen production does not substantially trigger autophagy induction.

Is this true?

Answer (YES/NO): NO